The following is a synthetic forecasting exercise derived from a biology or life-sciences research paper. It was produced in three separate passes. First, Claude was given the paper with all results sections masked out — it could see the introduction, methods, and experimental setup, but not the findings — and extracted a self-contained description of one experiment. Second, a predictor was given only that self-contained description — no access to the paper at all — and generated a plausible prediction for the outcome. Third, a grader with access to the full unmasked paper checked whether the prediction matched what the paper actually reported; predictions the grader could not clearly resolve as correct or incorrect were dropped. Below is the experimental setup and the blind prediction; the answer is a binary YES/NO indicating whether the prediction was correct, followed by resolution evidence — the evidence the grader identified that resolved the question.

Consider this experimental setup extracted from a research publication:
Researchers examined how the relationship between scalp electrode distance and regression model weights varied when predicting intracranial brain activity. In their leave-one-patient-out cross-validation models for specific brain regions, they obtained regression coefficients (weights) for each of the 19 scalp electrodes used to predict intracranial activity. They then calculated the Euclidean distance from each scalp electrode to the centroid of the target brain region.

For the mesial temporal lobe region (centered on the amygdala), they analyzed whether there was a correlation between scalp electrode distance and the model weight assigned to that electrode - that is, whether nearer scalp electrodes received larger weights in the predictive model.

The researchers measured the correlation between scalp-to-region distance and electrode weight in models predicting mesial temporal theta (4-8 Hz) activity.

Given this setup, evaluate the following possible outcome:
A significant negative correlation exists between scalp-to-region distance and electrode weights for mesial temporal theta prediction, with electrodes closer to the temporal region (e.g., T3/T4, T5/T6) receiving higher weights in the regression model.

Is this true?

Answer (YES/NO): YES